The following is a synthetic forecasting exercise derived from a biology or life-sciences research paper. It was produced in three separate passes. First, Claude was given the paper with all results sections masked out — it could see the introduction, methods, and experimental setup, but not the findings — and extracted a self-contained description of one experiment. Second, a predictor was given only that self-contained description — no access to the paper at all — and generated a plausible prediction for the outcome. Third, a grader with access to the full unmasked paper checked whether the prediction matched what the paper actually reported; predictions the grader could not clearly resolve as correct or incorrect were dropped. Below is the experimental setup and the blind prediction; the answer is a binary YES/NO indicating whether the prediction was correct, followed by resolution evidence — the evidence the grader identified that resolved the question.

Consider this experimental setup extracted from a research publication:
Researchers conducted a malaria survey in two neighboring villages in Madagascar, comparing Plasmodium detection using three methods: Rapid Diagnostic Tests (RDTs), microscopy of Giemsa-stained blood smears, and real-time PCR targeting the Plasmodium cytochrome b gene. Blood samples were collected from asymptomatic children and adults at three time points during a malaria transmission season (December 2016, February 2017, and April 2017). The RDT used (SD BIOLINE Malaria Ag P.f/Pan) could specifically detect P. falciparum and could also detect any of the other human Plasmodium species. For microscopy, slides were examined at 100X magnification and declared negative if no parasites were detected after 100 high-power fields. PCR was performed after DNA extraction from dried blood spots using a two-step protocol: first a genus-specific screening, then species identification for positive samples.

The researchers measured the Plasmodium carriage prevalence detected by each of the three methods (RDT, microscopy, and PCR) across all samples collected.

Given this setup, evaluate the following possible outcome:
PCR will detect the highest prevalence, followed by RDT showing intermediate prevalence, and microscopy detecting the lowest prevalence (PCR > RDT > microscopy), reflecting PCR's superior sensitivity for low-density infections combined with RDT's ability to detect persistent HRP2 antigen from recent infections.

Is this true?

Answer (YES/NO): YES